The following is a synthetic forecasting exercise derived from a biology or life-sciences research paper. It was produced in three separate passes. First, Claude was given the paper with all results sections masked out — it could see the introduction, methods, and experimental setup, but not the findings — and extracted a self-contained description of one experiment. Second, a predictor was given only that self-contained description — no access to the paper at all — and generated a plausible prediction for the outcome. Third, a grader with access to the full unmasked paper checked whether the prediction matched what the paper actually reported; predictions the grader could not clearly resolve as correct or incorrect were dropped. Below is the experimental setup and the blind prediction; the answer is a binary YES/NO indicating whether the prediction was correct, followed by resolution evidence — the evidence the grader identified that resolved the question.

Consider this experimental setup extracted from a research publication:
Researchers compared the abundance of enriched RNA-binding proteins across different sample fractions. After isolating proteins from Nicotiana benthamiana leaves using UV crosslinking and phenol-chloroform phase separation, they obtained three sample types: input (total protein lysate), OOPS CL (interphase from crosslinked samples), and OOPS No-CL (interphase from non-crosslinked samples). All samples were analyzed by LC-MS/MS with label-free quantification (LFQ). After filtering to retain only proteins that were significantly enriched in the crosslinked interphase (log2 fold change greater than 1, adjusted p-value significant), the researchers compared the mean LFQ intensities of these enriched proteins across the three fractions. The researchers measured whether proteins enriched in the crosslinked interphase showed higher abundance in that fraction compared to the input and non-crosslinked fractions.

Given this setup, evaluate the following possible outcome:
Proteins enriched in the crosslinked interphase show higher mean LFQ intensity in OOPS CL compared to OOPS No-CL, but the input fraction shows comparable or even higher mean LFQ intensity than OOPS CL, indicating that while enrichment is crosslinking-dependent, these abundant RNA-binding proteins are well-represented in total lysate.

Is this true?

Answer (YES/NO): NO